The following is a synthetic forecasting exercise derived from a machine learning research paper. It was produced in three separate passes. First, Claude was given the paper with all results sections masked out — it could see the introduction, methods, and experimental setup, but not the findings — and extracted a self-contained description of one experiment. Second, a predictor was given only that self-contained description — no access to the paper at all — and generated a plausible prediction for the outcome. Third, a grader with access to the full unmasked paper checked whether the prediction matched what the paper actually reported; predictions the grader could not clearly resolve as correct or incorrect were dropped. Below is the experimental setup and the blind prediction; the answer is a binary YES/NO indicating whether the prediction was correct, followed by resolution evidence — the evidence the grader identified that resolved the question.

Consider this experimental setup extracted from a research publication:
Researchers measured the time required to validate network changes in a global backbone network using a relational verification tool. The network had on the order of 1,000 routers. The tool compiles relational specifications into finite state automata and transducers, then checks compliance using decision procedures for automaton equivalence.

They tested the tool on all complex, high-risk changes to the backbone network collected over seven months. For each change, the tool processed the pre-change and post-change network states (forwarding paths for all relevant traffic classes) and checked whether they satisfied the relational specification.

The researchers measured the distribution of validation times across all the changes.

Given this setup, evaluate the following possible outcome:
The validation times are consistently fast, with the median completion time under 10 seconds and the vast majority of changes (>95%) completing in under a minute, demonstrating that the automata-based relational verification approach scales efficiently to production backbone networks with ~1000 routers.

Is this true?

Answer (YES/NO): NO